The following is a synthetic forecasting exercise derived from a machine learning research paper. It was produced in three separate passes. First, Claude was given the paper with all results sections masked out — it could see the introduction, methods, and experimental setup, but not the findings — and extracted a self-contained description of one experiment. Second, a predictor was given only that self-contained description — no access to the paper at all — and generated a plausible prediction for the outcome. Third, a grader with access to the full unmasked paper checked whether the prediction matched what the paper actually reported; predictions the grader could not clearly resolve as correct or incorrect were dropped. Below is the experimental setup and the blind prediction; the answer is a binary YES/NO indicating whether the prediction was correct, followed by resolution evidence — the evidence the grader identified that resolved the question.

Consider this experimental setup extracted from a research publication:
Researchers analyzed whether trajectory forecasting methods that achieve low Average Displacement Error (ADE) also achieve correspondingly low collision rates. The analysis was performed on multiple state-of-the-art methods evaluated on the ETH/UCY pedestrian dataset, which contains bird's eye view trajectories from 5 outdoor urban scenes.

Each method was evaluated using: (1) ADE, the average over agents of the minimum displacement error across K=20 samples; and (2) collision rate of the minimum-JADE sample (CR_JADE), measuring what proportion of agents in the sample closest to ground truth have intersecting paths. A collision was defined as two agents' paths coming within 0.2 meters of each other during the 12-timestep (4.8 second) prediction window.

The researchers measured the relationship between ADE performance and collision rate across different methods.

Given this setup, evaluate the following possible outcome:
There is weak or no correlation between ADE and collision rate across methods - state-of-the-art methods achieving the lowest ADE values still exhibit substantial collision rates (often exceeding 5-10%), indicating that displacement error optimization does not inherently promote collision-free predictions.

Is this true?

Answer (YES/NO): YES